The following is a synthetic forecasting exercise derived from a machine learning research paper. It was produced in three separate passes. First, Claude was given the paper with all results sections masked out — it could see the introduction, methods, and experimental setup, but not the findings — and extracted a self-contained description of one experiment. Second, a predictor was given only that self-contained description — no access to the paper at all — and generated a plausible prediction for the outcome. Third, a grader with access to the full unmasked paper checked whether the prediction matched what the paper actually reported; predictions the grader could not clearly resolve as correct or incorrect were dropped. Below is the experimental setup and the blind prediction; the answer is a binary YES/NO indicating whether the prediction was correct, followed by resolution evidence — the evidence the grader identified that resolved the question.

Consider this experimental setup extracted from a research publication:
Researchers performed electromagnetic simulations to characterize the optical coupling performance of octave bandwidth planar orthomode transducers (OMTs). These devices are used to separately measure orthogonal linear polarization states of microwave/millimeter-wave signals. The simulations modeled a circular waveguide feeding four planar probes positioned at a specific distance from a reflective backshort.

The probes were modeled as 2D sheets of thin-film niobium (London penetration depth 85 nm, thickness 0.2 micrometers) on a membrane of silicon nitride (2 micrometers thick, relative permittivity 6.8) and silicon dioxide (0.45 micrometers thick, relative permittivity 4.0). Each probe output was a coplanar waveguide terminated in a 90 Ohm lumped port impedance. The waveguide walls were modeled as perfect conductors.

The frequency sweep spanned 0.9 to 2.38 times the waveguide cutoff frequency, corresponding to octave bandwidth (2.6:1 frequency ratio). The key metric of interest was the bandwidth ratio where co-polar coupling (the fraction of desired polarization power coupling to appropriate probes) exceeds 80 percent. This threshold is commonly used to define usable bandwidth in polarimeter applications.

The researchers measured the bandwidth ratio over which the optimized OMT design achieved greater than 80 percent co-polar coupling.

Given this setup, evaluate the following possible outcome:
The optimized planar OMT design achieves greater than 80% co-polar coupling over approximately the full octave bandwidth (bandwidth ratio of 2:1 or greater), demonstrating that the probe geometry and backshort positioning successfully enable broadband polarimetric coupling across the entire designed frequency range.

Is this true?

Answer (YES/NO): YES